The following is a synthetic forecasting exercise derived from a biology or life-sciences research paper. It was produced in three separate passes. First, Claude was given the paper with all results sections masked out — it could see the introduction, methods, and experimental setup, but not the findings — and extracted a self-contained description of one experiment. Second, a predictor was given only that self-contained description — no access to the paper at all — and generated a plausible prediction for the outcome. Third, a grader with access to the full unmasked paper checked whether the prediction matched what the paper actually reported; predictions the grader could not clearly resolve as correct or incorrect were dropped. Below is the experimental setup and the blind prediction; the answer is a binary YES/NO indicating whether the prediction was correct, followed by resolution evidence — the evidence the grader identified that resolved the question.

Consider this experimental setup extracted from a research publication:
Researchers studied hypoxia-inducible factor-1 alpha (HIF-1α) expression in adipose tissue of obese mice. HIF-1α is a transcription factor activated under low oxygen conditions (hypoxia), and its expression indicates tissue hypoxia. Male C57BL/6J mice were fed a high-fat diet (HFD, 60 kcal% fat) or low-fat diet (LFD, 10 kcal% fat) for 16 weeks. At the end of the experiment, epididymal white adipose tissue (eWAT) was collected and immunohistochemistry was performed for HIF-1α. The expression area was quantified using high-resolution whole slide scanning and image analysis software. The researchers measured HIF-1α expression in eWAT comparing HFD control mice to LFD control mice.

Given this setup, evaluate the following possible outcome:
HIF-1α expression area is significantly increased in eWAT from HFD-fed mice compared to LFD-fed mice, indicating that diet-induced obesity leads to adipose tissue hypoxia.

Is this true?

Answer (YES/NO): YES